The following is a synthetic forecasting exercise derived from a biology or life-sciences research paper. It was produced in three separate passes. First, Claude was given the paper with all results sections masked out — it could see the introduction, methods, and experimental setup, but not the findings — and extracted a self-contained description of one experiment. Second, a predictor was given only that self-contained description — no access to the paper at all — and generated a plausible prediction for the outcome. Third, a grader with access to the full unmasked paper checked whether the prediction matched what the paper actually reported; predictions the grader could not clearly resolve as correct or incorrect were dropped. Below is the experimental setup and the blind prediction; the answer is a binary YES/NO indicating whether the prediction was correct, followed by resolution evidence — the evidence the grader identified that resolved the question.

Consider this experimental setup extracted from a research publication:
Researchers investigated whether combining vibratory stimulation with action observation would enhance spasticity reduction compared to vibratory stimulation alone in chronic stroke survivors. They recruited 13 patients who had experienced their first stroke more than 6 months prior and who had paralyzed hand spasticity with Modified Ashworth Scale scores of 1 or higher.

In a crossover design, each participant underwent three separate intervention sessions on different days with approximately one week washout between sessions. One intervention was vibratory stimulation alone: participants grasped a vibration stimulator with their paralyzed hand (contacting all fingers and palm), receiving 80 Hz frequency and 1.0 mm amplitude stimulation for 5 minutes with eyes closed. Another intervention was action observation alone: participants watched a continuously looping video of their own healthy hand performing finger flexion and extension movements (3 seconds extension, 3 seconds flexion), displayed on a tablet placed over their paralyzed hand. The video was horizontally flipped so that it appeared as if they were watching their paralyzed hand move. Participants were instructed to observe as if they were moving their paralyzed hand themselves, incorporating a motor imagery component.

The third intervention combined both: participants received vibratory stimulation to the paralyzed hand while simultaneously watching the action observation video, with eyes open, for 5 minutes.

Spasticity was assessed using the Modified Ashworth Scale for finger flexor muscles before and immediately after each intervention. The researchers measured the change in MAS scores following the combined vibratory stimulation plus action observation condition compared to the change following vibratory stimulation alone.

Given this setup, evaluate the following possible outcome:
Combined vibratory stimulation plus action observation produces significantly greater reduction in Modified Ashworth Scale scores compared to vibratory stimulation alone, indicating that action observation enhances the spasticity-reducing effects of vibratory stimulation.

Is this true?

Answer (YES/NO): NO